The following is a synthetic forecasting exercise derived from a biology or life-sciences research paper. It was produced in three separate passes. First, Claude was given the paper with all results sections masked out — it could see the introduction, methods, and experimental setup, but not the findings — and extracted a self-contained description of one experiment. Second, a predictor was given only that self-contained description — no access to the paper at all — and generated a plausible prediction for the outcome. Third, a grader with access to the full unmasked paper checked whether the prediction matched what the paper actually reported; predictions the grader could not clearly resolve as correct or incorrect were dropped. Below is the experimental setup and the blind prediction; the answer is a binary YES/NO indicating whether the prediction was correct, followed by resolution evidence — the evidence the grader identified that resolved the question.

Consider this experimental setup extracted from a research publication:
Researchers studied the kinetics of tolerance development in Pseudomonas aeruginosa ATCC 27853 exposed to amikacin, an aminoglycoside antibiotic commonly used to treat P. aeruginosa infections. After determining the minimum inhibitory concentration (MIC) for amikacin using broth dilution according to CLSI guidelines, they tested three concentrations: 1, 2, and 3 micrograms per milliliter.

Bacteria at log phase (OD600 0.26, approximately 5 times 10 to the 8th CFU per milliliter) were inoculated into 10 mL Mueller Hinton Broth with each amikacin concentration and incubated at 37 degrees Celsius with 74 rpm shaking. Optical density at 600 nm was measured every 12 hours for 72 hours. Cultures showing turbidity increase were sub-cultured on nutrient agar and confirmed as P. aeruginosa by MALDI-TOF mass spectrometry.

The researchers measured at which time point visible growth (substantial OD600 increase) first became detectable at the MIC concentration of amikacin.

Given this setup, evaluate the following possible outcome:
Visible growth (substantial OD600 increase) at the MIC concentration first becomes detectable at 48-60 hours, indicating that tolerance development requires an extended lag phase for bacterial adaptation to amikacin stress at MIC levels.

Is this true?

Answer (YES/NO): NO